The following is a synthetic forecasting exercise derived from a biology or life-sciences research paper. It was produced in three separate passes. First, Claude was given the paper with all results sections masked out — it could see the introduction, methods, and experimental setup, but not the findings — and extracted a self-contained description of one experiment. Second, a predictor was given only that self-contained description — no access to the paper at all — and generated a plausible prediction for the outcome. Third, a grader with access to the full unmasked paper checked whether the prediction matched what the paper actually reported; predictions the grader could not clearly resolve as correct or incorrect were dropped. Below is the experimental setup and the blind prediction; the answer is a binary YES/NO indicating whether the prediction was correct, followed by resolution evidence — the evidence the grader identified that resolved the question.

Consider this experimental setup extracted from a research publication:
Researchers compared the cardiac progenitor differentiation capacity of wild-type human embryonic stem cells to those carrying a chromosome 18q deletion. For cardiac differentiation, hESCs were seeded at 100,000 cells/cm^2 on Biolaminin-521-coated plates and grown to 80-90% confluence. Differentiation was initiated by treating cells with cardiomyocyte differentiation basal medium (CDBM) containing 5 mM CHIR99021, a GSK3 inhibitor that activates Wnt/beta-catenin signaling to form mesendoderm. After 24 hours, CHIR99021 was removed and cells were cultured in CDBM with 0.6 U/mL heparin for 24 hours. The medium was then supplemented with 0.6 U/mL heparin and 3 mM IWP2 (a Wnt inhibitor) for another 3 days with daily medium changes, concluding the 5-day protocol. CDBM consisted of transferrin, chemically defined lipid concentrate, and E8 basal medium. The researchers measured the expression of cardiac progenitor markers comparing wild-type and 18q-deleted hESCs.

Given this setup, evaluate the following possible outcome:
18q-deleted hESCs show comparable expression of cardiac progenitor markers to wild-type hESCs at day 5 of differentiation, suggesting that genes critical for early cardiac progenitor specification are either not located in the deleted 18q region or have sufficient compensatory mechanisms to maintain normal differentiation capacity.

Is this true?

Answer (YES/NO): NO